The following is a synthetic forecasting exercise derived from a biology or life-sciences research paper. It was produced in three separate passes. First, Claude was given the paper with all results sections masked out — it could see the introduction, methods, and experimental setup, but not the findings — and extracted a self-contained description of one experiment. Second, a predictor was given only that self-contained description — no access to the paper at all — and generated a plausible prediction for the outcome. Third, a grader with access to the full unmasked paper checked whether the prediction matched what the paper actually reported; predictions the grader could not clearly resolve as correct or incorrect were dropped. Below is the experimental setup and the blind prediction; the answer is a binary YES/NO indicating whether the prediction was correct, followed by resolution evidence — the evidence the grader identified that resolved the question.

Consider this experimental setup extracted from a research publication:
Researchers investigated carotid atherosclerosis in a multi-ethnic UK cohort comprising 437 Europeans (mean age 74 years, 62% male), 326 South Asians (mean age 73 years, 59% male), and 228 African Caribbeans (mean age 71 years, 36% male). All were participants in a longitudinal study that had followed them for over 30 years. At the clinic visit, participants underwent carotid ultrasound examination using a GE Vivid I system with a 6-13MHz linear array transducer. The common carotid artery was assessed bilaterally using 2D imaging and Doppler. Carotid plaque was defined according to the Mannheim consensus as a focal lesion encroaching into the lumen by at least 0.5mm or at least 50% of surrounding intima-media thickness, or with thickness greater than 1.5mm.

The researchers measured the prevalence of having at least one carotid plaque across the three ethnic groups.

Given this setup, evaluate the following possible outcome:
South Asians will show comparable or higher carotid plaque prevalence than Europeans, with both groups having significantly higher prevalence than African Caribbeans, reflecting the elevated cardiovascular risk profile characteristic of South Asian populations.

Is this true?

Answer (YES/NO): YES